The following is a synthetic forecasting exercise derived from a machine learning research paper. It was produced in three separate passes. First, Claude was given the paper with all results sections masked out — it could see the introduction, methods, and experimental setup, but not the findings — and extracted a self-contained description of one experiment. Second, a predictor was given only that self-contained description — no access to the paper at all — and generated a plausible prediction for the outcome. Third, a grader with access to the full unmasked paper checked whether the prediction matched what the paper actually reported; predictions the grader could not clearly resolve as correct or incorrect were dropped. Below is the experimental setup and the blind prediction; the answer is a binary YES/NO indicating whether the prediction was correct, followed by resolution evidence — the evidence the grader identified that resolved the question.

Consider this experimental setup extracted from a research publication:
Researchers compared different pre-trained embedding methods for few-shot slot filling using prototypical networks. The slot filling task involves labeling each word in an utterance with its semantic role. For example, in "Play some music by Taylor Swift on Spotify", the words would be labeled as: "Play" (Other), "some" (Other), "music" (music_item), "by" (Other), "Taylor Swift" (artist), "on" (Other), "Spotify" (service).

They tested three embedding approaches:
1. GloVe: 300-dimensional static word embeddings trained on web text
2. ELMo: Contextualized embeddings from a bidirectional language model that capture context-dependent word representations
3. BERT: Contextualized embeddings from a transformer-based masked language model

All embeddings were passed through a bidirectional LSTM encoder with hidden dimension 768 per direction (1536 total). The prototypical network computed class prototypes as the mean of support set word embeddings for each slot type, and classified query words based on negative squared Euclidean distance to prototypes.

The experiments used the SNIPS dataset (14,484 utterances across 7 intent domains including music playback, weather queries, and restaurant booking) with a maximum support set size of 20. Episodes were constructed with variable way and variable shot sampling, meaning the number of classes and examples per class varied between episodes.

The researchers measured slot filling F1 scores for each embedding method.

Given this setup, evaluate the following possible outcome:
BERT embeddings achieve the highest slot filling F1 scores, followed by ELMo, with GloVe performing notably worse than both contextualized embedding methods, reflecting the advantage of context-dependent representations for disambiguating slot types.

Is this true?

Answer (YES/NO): NO